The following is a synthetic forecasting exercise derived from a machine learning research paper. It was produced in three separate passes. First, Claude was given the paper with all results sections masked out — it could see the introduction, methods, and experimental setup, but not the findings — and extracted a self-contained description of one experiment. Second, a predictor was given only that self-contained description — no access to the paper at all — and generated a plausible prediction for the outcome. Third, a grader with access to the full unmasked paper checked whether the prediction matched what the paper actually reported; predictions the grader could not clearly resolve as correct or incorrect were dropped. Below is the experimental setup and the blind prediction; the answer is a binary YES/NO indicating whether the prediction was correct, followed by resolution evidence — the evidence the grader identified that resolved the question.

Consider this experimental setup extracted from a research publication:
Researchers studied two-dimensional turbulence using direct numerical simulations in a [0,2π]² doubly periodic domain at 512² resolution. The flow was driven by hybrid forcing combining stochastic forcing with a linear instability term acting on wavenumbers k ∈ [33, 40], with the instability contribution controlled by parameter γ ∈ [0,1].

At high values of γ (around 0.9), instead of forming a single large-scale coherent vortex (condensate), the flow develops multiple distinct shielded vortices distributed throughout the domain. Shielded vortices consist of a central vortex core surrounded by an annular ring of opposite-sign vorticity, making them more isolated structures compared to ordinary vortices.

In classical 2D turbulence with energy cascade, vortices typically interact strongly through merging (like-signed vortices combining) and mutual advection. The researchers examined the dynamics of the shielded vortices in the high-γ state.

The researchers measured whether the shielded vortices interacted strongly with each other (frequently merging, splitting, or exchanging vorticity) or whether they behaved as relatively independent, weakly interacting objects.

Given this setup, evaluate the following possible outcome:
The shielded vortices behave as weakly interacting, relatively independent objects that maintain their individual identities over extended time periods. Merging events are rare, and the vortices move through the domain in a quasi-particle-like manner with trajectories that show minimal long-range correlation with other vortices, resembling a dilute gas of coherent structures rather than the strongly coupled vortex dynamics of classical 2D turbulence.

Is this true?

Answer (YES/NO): YES